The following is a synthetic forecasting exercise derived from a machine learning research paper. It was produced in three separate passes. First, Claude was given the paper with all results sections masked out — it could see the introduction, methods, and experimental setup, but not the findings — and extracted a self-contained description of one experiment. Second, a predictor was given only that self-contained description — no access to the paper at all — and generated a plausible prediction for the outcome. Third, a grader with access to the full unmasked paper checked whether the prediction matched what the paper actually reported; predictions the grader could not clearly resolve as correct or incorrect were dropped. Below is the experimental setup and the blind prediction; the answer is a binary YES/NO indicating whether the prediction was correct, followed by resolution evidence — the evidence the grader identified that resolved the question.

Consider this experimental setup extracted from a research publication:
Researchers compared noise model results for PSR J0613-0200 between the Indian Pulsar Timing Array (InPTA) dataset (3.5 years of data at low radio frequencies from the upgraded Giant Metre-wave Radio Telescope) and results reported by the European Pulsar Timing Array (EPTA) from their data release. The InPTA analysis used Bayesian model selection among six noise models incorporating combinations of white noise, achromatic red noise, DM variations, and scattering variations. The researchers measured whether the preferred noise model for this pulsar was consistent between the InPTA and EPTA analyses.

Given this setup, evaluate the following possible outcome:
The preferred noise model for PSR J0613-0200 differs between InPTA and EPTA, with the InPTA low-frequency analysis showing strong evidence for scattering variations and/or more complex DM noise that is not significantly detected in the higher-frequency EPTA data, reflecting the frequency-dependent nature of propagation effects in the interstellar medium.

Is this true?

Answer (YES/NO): NO